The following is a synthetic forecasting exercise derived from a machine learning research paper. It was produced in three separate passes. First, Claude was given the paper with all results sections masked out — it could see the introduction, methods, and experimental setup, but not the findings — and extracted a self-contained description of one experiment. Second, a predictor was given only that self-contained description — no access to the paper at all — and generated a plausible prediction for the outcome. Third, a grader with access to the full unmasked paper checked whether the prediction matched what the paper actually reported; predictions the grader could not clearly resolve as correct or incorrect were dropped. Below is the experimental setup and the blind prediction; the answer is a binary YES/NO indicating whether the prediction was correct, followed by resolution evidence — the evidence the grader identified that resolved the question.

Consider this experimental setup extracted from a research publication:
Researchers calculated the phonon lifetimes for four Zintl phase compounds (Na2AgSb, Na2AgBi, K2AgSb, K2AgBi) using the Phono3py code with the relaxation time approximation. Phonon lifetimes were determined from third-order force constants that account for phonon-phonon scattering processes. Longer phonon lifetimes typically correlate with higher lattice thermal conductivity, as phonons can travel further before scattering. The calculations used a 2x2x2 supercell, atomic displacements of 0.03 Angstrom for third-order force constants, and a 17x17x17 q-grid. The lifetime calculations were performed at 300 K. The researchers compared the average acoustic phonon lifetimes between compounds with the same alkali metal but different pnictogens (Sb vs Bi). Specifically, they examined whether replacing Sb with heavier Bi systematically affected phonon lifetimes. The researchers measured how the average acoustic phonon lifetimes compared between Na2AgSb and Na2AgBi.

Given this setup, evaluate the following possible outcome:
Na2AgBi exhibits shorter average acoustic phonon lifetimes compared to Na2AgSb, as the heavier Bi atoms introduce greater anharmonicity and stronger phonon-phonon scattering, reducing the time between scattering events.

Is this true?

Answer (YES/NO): NO